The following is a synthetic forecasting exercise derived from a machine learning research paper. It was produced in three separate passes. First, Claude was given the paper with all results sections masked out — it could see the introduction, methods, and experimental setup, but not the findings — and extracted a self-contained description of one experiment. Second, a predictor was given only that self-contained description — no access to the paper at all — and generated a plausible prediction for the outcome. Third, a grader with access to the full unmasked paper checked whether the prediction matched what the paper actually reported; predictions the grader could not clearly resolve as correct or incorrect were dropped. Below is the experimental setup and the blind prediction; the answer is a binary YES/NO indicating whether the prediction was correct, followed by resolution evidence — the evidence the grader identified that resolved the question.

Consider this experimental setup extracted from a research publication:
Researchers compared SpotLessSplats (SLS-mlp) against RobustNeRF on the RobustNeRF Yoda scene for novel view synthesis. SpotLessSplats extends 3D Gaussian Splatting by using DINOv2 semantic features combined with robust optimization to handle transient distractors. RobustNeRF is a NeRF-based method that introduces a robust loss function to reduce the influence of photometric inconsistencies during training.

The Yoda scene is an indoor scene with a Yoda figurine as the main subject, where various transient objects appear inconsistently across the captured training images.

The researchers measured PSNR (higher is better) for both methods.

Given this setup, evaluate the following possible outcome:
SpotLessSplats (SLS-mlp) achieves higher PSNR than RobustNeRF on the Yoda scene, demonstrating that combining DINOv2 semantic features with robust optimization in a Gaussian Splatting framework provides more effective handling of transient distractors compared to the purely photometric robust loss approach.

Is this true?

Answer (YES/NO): YES